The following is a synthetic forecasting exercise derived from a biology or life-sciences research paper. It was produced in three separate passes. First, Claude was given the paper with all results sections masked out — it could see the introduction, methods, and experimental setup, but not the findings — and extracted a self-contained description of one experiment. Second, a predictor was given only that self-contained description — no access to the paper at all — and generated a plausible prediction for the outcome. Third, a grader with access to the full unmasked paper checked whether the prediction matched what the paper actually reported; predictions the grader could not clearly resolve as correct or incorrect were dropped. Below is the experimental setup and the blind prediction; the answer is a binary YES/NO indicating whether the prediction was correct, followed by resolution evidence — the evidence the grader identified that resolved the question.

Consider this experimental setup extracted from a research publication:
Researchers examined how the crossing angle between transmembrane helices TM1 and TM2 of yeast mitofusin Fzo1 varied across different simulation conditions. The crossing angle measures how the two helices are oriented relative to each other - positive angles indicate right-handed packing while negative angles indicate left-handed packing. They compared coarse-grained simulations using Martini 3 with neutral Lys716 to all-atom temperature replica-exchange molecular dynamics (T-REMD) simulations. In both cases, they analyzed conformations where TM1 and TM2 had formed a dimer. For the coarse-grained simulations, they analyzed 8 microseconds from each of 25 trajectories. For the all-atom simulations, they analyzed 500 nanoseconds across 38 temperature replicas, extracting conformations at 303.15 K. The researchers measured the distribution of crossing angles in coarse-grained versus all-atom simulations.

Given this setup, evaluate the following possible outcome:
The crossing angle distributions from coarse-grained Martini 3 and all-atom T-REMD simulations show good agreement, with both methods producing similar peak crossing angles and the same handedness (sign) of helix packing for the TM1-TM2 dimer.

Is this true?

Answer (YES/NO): YES